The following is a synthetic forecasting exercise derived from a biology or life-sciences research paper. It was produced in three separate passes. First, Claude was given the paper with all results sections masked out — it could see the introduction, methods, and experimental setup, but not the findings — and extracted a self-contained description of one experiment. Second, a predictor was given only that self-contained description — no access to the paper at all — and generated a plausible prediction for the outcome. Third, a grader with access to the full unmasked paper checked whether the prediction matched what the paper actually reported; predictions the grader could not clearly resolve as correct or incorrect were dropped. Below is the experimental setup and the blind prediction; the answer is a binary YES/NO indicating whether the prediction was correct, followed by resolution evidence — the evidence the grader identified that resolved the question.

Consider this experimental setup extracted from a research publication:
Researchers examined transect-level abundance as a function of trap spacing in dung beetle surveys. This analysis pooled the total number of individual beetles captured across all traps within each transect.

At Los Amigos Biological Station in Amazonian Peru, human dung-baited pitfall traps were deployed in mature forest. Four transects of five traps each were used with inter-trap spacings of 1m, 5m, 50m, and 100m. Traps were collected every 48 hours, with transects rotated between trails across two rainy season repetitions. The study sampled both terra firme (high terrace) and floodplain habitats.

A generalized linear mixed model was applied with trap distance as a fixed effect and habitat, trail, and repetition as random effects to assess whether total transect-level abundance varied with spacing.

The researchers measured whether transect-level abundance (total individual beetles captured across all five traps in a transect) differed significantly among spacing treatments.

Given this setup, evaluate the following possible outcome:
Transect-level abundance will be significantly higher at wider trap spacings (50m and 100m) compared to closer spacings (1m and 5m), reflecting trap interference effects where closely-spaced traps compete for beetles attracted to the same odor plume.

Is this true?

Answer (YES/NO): NO